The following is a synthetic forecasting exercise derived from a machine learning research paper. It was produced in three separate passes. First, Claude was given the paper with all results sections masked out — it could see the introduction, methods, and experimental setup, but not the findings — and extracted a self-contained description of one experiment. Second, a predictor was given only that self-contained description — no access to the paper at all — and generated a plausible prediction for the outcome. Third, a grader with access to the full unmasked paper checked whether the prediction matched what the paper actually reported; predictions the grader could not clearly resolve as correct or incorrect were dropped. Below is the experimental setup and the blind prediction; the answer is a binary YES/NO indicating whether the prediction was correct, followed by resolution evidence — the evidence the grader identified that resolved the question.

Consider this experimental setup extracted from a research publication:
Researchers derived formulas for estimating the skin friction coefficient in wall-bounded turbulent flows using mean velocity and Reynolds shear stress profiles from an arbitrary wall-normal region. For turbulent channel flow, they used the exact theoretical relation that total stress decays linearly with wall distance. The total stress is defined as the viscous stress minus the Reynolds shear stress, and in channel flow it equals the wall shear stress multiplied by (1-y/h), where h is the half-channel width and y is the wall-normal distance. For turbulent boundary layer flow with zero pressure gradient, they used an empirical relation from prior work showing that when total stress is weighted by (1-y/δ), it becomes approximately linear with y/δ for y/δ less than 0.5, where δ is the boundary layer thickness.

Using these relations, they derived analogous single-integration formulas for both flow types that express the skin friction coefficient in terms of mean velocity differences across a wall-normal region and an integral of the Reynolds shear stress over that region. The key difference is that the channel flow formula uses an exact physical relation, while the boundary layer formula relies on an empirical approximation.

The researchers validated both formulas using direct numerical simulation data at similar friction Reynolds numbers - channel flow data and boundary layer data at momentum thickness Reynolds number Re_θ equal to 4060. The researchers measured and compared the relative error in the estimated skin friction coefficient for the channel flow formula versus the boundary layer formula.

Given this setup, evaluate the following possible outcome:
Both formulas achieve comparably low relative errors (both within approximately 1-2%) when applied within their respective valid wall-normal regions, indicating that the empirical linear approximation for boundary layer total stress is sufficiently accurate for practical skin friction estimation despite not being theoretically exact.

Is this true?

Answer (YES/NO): YES